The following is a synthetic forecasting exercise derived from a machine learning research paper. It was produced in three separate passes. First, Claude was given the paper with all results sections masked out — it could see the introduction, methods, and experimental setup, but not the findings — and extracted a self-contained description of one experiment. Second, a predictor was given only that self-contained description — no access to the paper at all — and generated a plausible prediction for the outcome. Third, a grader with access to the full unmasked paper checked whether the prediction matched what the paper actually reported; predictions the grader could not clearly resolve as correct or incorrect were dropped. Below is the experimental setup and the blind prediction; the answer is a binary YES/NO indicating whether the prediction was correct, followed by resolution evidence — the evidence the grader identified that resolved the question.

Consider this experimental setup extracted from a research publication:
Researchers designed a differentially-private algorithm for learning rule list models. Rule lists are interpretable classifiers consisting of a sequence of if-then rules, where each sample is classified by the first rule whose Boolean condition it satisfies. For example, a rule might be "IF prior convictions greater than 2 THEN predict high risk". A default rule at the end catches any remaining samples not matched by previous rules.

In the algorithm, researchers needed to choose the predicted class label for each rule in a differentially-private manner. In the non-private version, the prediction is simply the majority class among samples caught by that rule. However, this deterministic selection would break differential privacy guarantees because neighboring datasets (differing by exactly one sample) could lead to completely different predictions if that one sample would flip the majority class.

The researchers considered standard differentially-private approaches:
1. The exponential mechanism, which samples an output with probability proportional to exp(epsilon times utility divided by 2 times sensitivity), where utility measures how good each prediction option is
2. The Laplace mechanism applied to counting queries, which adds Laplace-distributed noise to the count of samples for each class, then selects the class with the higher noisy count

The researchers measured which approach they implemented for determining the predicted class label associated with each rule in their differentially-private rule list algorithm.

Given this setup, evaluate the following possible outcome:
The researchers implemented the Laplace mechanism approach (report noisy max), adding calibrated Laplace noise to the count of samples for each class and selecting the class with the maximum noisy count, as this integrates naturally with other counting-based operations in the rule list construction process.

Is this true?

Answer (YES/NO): YES